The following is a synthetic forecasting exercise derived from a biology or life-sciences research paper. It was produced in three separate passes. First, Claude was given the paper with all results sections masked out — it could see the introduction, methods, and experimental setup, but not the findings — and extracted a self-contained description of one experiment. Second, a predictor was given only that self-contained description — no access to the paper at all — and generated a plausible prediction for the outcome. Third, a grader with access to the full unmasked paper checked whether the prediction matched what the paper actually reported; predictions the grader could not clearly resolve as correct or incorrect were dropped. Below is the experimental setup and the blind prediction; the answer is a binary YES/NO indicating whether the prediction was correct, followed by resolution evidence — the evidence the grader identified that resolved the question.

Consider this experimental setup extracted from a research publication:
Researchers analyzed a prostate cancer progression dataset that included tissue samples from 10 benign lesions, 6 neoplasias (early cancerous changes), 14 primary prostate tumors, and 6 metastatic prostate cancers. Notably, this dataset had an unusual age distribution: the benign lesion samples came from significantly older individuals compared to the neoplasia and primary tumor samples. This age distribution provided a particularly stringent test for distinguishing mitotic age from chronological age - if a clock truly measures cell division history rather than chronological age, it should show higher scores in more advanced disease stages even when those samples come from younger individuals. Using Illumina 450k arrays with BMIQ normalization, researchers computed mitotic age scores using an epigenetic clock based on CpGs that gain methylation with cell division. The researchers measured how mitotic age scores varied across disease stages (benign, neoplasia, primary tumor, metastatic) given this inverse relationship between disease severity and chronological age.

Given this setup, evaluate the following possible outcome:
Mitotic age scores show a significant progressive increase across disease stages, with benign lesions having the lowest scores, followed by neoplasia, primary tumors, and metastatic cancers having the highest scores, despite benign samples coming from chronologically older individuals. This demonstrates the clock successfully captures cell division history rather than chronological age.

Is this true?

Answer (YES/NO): NO